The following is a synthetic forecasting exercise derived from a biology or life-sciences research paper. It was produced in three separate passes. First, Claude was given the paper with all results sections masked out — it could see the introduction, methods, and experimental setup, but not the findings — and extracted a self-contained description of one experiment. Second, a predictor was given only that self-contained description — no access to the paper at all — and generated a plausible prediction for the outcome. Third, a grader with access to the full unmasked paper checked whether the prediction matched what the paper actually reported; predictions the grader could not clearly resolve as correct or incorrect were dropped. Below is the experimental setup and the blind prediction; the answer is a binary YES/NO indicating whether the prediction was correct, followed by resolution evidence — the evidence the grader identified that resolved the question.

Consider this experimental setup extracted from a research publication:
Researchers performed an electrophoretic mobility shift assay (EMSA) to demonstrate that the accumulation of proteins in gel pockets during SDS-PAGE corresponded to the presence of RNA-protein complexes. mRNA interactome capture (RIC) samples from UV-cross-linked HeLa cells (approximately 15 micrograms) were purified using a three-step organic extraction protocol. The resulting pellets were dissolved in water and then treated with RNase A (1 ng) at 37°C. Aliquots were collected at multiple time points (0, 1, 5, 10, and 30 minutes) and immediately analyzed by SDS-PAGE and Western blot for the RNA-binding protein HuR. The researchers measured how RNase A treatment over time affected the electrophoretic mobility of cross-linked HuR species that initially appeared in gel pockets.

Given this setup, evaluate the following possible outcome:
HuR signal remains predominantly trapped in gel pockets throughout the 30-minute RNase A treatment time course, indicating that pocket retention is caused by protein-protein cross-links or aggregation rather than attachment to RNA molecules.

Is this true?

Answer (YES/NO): NO